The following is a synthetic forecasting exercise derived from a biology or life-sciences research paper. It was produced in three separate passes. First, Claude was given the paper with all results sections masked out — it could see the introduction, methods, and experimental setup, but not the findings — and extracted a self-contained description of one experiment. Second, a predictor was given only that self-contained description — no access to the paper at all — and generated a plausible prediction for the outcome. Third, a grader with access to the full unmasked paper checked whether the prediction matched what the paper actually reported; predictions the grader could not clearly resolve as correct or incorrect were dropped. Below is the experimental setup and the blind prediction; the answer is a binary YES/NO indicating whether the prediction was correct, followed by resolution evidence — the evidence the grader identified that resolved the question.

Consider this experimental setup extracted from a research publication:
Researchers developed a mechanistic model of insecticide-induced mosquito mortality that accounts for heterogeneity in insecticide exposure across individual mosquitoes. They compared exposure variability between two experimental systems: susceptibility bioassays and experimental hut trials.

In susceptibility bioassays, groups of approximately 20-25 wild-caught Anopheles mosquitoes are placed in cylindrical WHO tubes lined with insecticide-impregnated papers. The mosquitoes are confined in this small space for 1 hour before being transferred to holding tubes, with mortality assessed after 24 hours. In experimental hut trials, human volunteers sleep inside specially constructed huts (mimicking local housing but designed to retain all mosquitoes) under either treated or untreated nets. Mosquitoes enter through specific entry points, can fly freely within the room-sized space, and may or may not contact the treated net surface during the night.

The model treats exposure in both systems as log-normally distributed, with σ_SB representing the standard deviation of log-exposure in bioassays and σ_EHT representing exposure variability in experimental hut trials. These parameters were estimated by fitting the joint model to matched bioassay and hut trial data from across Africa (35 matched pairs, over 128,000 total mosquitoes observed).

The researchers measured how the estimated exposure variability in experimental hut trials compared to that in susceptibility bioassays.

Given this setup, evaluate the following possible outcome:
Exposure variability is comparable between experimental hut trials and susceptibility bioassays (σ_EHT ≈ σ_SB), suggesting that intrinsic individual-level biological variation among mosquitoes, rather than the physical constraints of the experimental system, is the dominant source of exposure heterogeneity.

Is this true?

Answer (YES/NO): NO